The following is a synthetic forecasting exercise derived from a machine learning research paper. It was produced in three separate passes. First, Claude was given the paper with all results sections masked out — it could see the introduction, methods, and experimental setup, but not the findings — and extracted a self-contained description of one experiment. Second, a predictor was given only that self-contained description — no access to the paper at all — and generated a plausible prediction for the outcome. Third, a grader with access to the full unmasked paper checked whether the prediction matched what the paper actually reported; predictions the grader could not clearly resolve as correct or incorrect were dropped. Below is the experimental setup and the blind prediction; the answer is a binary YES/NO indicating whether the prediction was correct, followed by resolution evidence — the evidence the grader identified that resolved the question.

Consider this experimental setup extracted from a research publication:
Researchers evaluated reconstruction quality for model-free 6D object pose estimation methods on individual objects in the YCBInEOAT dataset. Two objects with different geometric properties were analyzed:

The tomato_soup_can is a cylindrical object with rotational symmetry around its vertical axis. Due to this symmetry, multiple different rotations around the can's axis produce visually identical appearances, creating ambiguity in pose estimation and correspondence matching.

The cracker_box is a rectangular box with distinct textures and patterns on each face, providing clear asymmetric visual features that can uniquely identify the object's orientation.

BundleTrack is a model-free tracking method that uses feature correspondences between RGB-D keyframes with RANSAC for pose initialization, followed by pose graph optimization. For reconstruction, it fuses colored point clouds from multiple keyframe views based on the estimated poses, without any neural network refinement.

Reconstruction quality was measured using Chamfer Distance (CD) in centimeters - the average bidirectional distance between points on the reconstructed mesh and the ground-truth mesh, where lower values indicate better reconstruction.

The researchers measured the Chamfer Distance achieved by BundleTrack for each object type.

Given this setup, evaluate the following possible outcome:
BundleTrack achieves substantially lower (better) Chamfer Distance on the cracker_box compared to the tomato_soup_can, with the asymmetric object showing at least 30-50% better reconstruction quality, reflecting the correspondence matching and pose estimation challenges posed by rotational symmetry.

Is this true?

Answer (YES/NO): YES